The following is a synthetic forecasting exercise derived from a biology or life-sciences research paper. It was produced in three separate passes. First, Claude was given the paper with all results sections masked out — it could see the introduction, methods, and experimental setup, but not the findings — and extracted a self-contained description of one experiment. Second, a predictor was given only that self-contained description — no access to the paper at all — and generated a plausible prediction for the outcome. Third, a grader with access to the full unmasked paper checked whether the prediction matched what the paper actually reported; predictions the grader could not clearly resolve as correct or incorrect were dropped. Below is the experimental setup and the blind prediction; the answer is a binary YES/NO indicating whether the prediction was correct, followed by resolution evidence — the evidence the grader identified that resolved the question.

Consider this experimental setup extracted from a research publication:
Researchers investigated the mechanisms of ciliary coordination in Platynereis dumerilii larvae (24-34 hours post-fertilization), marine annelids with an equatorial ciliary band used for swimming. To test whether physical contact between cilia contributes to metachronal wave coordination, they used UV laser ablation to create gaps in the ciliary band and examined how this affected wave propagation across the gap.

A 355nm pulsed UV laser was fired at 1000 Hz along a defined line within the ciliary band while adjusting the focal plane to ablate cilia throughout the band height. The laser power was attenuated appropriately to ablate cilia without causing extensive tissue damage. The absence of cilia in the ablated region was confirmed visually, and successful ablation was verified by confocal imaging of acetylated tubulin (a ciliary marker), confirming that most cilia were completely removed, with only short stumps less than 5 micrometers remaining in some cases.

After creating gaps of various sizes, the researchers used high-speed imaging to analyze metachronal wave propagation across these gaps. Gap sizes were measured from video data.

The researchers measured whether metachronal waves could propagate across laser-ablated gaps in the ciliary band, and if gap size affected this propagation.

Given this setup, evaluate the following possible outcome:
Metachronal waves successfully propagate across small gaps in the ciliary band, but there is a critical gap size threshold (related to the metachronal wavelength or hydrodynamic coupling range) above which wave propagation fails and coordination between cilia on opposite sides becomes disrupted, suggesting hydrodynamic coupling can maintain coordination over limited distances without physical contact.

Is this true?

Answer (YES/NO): NO